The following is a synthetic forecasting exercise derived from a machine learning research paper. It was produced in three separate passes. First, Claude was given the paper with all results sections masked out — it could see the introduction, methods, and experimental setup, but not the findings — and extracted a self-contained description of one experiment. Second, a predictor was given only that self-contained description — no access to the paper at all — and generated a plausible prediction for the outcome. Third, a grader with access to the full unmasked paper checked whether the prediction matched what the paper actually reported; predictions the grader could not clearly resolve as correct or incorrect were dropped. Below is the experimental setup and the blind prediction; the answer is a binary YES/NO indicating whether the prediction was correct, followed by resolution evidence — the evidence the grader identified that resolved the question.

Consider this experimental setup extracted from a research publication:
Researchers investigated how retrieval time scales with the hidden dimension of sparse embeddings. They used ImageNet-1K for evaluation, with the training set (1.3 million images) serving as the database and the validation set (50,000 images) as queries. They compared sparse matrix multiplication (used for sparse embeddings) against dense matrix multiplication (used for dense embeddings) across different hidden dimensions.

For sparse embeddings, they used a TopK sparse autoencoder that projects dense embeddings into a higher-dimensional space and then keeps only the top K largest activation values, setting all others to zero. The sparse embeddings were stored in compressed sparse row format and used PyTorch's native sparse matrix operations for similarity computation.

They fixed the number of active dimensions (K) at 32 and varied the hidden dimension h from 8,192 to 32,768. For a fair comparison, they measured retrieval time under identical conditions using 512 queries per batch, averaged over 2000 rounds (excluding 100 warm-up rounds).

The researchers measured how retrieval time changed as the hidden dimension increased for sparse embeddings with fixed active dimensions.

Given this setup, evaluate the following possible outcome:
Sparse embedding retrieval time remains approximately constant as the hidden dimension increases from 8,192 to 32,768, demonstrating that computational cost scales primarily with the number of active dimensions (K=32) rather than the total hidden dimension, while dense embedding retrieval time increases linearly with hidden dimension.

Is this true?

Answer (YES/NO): NO